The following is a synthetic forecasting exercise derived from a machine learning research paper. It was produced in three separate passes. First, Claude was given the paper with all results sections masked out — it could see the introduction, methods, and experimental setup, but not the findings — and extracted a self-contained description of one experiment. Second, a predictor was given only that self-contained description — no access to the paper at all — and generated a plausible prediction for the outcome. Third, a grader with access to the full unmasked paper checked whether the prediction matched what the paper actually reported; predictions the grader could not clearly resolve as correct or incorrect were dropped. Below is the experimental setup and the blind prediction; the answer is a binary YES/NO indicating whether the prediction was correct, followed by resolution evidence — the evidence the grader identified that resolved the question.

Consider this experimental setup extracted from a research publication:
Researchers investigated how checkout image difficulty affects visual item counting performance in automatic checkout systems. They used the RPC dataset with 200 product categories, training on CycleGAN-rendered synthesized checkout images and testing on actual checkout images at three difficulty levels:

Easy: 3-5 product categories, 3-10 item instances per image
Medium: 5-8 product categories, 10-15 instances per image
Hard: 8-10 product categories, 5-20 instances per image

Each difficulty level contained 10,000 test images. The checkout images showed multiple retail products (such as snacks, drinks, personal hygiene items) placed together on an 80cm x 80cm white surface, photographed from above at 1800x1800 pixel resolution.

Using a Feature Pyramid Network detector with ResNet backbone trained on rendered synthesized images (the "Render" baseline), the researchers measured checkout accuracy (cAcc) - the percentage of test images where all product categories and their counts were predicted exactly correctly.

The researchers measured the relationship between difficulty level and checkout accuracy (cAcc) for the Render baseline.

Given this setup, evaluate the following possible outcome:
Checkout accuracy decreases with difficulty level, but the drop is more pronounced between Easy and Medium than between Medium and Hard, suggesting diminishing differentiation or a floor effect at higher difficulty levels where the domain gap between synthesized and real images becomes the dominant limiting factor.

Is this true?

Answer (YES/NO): YES